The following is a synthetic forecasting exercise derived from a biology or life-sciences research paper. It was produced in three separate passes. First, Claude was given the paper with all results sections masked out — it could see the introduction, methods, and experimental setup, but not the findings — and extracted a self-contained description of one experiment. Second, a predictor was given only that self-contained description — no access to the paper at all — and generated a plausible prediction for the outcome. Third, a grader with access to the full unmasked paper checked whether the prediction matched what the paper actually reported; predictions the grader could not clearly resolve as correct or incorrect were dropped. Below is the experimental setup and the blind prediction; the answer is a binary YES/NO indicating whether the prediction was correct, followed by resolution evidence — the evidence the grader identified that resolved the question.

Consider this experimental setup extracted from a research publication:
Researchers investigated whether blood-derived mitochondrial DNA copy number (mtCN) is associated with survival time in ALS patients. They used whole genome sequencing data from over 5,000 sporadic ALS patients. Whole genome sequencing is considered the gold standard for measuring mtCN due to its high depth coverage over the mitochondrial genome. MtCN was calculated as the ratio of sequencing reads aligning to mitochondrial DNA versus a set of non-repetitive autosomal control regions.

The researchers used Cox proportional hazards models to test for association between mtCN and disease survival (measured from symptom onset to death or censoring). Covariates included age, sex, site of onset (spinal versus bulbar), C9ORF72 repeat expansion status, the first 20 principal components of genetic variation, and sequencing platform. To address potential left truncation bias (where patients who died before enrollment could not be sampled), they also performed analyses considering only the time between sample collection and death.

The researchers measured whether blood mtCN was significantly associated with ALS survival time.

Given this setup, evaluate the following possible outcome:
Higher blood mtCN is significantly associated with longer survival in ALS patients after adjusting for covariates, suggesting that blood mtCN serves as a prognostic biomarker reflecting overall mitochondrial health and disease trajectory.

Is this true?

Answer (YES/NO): NO